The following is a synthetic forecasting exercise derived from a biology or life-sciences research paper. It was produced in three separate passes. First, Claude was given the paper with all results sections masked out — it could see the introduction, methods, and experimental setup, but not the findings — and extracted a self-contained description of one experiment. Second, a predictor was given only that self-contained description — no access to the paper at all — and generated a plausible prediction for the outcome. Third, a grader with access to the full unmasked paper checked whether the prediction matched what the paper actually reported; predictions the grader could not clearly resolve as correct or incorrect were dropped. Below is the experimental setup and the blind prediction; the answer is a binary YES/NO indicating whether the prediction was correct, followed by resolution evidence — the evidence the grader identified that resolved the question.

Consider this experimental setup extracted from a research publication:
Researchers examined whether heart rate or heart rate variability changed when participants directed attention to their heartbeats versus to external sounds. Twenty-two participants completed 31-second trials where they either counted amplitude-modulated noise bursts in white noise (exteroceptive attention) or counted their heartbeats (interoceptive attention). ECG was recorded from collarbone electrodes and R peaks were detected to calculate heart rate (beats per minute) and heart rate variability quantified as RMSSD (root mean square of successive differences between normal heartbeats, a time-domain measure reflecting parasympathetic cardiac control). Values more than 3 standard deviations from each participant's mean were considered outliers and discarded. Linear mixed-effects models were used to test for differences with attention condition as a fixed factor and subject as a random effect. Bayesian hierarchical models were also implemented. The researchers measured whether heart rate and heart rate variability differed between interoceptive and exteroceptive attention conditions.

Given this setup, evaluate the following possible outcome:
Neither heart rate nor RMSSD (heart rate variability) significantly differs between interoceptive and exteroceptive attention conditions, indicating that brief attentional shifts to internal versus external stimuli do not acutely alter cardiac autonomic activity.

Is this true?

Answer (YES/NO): YES